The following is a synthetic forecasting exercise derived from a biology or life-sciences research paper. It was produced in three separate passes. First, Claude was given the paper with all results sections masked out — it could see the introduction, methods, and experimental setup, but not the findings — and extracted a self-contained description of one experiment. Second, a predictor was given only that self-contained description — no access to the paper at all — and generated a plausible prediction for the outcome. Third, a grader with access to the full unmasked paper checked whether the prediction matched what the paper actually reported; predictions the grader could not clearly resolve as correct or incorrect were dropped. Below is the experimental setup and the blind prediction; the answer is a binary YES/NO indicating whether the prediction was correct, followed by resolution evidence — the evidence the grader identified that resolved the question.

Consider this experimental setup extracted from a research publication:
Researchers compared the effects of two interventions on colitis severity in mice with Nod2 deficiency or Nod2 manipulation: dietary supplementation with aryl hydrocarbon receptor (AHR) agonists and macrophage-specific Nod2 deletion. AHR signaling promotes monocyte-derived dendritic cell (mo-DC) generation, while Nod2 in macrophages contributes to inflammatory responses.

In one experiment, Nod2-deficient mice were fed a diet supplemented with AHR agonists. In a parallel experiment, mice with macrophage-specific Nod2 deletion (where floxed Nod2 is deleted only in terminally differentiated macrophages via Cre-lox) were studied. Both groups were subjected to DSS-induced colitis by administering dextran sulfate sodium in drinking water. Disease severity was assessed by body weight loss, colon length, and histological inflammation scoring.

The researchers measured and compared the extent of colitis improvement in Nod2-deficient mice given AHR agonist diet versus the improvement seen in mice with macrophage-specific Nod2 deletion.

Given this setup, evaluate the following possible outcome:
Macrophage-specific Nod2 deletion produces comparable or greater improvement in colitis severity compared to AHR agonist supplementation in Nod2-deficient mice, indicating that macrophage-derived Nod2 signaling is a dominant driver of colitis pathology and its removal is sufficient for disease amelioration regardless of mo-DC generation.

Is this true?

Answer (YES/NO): YES